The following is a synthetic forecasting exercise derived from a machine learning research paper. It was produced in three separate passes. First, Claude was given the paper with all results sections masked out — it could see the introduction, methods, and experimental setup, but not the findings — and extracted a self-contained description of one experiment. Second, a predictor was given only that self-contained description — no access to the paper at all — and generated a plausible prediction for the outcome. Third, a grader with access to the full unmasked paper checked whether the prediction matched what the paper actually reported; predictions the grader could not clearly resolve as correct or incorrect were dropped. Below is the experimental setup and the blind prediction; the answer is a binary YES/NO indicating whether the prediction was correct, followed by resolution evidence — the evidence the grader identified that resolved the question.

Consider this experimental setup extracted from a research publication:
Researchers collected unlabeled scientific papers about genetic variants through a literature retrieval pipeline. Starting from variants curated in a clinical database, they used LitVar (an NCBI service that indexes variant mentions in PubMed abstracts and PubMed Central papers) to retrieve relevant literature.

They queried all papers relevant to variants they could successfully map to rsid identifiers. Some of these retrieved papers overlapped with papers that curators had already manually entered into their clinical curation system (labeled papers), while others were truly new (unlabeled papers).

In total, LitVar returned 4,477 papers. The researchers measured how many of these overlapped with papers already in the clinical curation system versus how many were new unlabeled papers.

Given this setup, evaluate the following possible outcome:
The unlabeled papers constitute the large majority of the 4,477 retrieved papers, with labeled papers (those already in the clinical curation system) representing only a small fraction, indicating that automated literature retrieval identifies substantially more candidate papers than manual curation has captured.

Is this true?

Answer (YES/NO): YES